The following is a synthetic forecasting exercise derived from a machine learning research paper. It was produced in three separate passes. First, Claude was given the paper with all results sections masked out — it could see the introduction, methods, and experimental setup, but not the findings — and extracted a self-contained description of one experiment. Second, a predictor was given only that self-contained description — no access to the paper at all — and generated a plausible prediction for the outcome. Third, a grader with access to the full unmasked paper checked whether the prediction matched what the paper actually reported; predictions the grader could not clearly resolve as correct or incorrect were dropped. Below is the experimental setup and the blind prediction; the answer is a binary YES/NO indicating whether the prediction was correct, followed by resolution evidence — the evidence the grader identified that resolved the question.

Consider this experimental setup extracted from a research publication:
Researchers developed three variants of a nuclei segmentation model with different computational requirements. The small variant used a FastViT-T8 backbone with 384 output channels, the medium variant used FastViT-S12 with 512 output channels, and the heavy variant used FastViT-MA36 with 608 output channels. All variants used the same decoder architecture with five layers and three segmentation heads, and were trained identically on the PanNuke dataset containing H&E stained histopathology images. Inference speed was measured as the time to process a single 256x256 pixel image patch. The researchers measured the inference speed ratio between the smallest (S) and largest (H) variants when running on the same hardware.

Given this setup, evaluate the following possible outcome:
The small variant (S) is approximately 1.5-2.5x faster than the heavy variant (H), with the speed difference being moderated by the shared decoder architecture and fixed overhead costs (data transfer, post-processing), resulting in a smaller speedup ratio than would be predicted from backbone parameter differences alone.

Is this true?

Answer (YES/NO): NO